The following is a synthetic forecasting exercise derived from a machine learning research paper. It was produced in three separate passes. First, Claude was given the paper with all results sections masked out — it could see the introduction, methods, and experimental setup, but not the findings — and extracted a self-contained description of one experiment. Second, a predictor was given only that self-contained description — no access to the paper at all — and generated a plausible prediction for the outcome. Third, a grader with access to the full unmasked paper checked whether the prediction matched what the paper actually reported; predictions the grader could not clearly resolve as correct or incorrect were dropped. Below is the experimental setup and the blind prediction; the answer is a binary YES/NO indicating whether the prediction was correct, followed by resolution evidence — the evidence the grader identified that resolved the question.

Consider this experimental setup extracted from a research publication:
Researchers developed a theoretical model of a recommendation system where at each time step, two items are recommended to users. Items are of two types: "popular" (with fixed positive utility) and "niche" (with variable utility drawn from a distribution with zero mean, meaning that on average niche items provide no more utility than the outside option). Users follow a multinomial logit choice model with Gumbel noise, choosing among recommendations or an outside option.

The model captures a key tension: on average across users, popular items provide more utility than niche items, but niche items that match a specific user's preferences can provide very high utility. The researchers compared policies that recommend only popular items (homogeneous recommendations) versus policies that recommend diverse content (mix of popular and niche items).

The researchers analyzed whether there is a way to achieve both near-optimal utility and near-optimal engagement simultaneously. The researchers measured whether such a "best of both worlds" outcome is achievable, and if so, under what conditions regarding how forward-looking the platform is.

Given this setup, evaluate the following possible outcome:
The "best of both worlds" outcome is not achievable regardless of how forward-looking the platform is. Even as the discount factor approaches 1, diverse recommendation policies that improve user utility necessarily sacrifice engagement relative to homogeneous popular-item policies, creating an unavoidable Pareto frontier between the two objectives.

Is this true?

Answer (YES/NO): NO